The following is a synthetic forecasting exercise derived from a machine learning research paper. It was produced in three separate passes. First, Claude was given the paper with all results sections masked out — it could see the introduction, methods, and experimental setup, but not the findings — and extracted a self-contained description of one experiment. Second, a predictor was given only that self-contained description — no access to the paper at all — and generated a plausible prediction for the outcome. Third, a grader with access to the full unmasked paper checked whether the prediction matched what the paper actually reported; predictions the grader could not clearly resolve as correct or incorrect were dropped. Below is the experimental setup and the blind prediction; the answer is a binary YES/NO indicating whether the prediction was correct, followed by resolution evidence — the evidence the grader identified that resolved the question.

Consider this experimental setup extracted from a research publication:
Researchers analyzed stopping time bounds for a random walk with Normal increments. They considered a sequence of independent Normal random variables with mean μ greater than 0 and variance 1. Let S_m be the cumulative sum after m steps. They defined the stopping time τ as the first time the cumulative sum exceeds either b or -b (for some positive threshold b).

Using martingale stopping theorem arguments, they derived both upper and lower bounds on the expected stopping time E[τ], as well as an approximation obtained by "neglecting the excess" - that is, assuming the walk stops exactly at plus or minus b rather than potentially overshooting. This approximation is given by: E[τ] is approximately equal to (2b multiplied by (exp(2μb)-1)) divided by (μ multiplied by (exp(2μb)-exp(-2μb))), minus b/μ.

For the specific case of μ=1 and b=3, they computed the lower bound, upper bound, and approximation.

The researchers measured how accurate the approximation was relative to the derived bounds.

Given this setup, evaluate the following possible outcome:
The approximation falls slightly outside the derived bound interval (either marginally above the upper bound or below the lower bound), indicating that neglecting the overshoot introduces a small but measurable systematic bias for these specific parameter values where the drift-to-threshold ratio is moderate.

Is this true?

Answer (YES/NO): NO